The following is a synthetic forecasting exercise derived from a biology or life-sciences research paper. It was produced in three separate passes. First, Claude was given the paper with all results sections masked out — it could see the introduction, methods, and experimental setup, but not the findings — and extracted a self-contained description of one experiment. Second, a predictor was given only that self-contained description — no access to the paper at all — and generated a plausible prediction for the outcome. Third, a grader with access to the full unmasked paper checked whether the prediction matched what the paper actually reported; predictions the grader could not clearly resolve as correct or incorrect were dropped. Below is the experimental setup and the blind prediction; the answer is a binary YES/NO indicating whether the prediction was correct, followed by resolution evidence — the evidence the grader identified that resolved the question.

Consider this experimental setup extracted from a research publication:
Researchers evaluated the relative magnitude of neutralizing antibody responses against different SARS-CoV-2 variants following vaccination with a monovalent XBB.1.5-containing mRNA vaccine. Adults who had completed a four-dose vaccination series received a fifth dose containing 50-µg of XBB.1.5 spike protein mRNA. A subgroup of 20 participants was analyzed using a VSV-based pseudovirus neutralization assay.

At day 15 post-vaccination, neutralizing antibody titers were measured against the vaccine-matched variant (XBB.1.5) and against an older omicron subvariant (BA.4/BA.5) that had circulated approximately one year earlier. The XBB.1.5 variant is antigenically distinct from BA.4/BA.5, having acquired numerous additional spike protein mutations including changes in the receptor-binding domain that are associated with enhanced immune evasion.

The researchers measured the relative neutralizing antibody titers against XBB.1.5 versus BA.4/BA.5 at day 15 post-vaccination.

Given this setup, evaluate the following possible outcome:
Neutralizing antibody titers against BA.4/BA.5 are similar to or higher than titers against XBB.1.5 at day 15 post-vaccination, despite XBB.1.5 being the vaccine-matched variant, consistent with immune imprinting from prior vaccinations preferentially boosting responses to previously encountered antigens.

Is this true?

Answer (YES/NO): NO